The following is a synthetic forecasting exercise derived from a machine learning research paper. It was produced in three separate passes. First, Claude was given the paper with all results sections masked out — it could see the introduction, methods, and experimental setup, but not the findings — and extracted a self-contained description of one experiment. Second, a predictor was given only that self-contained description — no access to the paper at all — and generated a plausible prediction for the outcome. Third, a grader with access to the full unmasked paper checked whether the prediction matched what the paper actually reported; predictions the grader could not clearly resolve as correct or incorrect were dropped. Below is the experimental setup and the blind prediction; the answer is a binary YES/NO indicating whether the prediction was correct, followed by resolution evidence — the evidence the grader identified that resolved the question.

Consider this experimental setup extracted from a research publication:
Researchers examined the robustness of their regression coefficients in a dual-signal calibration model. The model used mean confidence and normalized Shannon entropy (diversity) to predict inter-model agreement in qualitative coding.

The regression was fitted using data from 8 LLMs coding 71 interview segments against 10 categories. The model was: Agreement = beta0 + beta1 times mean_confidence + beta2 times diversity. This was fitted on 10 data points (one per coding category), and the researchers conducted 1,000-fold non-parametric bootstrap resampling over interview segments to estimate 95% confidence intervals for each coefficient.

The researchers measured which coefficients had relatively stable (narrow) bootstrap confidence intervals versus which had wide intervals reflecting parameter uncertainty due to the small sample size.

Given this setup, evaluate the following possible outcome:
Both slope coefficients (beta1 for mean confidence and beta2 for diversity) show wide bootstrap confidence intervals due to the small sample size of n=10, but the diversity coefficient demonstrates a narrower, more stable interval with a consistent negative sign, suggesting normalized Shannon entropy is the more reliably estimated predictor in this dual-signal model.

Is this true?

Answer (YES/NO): NO